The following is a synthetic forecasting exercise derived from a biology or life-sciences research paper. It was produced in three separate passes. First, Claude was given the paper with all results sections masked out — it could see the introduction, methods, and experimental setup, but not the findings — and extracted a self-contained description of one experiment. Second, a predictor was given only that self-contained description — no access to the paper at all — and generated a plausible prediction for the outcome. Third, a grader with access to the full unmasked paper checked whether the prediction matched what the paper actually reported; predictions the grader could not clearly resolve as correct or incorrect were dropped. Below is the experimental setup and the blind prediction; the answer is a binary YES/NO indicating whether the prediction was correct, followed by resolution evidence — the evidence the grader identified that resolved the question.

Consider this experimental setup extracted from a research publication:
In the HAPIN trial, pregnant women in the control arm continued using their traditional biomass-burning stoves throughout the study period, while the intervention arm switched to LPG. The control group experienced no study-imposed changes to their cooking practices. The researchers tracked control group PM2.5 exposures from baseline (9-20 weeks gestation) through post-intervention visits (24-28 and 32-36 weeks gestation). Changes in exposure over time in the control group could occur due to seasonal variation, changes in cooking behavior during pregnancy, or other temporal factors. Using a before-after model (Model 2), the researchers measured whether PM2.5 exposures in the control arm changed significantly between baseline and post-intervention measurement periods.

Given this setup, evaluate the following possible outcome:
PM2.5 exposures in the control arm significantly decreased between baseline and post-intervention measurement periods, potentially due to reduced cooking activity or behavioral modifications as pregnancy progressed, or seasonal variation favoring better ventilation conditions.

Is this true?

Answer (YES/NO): YES